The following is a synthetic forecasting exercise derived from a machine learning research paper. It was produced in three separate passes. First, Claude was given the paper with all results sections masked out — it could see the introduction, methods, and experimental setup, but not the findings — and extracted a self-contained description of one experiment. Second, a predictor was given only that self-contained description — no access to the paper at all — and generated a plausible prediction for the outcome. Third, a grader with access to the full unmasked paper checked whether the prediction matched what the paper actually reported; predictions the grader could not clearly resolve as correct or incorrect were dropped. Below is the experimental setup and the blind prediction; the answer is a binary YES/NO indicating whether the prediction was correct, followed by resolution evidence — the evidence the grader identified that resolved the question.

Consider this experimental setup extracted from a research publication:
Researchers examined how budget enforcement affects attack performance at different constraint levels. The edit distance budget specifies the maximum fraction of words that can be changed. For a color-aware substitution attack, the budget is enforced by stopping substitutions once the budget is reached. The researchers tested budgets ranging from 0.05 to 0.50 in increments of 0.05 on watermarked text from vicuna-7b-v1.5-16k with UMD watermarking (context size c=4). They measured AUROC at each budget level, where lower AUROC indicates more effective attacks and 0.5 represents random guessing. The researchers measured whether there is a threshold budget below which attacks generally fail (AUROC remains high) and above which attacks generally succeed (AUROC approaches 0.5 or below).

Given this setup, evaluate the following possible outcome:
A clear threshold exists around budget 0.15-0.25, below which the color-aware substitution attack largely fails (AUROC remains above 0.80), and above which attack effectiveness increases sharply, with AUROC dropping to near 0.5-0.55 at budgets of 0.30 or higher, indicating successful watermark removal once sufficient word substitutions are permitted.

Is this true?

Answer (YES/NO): NO